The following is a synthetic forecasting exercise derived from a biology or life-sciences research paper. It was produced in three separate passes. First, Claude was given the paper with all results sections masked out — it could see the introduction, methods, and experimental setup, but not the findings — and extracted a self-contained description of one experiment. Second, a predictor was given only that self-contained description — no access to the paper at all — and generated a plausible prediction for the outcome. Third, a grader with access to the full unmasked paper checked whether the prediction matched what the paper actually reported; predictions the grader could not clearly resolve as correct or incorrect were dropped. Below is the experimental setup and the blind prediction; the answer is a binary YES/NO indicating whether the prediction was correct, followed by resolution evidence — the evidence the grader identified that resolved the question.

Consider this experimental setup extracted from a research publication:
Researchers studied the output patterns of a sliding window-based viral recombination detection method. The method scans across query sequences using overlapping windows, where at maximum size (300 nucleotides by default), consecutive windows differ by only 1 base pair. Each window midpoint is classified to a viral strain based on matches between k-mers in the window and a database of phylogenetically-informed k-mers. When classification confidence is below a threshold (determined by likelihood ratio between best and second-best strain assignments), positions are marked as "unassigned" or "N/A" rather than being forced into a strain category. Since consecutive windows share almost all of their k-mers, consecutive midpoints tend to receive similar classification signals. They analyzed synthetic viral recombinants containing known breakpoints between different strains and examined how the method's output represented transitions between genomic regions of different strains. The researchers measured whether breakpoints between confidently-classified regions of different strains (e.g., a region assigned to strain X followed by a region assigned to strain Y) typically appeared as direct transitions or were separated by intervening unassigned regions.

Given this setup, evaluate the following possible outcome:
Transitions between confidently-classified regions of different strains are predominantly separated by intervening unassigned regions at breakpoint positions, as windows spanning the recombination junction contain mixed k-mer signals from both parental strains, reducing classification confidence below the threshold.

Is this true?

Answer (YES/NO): YES